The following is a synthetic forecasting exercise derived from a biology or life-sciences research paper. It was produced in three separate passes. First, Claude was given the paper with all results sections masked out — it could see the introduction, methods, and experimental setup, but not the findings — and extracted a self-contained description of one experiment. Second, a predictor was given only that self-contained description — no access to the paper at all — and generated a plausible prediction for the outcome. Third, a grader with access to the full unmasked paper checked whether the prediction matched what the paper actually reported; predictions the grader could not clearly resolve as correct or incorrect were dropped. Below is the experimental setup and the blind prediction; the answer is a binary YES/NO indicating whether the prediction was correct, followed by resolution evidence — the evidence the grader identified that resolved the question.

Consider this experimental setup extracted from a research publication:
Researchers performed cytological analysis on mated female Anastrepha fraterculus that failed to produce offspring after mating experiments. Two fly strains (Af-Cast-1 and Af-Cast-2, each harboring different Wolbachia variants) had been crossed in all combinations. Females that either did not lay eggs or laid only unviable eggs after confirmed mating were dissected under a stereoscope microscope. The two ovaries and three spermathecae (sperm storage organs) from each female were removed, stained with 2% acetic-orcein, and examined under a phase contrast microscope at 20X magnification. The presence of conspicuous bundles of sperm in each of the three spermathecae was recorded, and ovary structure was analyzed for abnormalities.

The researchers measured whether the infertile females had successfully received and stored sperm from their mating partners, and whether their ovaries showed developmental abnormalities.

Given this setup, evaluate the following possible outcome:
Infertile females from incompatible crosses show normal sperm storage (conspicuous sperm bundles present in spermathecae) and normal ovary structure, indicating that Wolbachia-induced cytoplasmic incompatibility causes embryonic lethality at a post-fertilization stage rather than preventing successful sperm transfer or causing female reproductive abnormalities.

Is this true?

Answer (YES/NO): NO